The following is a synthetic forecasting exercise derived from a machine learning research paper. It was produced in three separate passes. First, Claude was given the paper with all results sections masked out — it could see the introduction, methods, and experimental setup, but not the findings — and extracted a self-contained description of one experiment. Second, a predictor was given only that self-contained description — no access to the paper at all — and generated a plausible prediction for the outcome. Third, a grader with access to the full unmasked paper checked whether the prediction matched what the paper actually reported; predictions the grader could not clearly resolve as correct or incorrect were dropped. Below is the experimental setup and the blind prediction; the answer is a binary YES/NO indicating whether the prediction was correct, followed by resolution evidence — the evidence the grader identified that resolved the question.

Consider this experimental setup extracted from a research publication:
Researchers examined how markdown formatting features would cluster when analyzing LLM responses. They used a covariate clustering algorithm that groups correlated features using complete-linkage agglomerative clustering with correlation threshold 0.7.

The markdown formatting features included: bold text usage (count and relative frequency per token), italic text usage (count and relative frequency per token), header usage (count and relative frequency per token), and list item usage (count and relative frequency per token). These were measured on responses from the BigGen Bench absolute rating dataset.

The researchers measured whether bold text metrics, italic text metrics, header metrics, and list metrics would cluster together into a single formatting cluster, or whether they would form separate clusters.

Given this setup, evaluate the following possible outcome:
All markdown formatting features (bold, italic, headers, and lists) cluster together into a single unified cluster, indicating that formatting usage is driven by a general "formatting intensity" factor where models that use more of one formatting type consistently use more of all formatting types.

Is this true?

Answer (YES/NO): NO